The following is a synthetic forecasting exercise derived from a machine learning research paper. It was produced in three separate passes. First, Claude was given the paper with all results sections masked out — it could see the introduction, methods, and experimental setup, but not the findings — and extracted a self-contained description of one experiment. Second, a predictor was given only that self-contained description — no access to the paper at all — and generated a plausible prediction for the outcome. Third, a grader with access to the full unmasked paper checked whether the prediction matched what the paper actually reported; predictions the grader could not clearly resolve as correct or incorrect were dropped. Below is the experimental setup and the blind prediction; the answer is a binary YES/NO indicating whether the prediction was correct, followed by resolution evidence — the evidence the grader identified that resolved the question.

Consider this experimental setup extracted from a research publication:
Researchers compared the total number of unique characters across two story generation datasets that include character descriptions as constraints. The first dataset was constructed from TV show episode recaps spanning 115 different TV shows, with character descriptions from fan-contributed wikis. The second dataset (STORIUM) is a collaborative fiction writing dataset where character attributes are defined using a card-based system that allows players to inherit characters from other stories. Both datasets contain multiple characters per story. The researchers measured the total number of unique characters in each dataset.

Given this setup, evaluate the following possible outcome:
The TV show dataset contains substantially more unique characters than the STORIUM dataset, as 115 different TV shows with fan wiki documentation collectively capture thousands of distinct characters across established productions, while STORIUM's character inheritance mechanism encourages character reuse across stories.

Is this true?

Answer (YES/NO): YES